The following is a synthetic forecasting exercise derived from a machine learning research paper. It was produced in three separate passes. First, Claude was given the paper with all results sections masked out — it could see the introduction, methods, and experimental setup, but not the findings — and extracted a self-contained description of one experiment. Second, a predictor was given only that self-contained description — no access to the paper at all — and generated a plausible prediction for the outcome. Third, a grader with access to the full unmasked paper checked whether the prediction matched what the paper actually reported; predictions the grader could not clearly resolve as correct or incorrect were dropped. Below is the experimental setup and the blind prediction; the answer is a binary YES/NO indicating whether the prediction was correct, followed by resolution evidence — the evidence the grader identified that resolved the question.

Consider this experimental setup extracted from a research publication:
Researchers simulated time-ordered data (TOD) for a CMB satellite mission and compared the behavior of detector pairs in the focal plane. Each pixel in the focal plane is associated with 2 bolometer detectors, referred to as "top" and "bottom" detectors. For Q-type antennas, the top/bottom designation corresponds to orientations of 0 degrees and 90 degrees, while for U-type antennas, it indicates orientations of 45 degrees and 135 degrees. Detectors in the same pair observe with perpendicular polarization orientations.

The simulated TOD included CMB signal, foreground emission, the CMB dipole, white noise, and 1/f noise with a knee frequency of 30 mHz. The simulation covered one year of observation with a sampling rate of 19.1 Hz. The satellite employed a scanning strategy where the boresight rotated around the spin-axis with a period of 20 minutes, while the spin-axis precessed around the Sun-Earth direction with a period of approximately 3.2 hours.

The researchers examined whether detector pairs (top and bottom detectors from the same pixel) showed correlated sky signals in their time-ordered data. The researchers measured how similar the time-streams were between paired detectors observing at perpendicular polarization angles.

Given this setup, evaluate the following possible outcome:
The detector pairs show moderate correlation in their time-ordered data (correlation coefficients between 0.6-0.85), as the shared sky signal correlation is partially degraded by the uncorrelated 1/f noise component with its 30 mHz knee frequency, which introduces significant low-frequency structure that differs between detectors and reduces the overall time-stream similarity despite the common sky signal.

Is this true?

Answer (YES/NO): NO